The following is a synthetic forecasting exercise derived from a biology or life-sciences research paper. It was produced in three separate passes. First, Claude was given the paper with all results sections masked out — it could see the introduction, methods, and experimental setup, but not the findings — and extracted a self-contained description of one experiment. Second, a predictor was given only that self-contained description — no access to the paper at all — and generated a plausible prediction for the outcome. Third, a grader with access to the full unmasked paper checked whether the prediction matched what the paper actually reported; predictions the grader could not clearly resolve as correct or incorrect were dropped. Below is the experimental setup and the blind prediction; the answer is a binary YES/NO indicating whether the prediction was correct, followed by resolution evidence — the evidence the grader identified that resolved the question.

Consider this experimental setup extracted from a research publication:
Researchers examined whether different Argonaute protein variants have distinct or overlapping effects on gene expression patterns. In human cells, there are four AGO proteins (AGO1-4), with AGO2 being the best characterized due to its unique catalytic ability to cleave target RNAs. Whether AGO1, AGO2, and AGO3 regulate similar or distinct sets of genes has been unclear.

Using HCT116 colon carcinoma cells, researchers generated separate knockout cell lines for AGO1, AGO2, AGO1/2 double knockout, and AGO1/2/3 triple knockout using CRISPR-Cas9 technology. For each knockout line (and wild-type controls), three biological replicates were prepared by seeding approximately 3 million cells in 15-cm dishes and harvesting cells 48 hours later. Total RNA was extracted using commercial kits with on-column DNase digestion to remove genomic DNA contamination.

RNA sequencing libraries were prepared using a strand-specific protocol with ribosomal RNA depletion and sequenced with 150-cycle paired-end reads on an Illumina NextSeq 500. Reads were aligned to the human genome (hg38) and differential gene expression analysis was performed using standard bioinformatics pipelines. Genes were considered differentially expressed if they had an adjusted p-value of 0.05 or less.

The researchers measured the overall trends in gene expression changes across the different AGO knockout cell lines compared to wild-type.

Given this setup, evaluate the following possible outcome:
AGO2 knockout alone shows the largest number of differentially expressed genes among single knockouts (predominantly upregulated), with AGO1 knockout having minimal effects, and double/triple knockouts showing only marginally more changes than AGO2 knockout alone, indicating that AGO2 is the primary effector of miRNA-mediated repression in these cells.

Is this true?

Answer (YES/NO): NO